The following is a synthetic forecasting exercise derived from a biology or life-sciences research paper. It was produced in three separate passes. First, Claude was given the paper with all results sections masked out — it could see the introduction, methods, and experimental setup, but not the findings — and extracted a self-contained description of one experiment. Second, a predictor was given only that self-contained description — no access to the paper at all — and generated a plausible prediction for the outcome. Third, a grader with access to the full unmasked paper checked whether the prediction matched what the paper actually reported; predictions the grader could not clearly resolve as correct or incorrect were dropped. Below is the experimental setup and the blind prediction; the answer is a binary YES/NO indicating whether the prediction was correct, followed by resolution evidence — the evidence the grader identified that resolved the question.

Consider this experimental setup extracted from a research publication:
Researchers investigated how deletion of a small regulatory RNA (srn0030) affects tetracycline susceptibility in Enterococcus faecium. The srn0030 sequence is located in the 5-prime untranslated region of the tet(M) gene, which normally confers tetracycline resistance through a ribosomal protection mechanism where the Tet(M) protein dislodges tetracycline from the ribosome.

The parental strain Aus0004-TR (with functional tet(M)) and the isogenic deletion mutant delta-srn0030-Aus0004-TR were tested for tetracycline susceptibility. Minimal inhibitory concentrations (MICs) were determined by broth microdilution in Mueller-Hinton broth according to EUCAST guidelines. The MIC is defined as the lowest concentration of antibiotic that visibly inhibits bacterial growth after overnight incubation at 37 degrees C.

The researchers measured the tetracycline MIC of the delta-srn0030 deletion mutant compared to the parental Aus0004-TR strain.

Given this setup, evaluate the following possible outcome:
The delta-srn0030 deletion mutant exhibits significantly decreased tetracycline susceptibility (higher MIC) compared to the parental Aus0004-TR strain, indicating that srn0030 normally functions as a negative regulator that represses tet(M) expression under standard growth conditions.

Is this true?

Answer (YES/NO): NO